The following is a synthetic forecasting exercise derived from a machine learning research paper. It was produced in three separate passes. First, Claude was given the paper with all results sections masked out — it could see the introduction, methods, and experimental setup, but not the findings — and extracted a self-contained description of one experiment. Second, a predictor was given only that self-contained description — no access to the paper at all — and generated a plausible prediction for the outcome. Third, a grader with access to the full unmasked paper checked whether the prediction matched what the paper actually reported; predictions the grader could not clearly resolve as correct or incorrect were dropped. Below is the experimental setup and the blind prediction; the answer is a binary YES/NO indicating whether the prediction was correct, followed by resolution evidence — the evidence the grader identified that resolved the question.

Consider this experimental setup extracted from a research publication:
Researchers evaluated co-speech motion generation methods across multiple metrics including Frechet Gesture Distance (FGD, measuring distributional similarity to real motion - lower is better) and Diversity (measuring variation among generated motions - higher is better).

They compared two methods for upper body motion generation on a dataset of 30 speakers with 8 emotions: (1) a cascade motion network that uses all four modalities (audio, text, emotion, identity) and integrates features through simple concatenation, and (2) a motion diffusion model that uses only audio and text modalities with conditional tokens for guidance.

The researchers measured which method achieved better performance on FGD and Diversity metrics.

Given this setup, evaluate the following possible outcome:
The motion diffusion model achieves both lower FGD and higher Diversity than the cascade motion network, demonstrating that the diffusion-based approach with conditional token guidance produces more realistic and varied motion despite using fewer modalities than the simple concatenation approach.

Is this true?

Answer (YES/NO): NO